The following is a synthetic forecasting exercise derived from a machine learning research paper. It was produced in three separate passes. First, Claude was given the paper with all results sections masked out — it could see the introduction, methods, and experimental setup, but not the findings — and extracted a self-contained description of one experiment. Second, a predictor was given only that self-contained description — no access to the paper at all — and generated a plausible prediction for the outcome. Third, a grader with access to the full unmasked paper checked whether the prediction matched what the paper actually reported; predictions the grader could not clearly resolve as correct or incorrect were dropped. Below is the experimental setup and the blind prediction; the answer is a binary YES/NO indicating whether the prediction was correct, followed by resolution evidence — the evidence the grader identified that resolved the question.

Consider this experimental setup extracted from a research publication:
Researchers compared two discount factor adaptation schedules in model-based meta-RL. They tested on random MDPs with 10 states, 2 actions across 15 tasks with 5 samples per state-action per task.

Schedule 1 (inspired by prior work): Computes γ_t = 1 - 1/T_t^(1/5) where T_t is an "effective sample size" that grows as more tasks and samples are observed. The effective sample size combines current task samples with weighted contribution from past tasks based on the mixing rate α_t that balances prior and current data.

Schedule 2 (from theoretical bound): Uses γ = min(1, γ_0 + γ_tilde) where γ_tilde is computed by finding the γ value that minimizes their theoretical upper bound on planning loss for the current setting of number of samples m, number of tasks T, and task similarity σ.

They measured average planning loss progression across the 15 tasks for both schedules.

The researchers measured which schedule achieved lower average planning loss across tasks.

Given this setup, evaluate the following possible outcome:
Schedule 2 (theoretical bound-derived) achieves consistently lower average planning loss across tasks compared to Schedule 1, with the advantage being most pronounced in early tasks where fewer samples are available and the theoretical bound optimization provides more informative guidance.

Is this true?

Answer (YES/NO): NO